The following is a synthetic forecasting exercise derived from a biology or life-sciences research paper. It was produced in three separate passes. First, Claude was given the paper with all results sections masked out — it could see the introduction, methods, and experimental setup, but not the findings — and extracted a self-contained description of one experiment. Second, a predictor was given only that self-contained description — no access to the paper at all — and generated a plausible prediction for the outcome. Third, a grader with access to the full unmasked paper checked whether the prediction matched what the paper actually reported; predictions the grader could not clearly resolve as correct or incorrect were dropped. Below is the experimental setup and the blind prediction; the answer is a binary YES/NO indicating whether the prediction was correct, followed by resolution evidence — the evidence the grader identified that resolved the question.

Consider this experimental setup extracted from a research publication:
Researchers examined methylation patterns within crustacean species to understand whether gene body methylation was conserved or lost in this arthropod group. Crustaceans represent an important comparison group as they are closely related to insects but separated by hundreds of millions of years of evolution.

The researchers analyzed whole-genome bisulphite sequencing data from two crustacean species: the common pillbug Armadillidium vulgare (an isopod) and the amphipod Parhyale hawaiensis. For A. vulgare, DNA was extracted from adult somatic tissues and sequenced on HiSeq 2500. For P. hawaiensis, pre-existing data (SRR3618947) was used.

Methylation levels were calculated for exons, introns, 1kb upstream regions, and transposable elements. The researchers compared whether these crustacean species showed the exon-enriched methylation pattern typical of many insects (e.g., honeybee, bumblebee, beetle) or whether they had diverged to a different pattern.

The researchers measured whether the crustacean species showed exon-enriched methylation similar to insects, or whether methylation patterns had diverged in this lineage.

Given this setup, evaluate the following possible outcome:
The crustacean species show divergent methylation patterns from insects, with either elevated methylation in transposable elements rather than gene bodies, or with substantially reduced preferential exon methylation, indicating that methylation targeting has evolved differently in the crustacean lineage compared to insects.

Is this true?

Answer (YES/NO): YES